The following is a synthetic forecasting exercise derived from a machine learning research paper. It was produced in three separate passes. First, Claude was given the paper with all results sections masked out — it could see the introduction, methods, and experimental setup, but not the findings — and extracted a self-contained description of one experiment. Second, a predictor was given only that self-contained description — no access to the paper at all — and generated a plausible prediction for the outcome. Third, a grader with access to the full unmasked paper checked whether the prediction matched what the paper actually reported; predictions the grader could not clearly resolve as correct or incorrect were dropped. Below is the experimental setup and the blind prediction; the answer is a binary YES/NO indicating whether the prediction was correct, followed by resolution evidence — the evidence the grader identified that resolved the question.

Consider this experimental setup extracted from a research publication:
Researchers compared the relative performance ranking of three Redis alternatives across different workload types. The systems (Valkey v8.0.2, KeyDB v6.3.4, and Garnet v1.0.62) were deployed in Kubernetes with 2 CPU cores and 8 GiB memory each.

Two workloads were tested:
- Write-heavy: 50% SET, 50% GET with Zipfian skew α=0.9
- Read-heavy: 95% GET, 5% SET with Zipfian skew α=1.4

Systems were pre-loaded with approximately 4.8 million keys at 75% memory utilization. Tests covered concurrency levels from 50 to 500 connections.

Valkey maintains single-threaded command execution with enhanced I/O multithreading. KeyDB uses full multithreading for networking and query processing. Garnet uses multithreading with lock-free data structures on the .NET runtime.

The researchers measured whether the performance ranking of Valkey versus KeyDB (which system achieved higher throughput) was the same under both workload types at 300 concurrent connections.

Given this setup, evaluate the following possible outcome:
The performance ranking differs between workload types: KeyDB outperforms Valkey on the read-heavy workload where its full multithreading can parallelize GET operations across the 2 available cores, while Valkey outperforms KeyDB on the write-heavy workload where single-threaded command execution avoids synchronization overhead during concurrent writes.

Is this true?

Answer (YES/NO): NO